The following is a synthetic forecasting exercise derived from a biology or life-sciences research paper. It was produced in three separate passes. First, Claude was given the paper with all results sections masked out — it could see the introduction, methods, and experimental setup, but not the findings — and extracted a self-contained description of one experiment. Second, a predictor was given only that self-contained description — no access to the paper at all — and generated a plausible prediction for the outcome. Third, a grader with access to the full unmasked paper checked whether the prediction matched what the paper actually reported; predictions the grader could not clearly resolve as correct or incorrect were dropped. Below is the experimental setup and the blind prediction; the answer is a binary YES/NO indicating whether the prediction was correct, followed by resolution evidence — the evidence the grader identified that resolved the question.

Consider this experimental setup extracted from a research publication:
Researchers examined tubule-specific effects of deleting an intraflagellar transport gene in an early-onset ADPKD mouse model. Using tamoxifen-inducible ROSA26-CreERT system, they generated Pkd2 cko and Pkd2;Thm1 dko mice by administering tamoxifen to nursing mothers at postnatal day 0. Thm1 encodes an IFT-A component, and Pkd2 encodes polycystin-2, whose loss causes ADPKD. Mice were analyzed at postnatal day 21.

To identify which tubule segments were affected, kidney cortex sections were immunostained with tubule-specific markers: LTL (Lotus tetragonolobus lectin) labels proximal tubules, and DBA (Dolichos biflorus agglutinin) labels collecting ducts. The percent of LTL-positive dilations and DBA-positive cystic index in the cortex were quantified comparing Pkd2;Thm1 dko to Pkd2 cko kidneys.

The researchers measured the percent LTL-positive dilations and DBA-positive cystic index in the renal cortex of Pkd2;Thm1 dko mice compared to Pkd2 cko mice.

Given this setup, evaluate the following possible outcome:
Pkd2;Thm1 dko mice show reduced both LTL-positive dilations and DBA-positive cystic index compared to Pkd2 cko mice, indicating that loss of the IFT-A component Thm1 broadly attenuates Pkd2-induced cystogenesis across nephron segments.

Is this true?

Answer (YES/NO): NO